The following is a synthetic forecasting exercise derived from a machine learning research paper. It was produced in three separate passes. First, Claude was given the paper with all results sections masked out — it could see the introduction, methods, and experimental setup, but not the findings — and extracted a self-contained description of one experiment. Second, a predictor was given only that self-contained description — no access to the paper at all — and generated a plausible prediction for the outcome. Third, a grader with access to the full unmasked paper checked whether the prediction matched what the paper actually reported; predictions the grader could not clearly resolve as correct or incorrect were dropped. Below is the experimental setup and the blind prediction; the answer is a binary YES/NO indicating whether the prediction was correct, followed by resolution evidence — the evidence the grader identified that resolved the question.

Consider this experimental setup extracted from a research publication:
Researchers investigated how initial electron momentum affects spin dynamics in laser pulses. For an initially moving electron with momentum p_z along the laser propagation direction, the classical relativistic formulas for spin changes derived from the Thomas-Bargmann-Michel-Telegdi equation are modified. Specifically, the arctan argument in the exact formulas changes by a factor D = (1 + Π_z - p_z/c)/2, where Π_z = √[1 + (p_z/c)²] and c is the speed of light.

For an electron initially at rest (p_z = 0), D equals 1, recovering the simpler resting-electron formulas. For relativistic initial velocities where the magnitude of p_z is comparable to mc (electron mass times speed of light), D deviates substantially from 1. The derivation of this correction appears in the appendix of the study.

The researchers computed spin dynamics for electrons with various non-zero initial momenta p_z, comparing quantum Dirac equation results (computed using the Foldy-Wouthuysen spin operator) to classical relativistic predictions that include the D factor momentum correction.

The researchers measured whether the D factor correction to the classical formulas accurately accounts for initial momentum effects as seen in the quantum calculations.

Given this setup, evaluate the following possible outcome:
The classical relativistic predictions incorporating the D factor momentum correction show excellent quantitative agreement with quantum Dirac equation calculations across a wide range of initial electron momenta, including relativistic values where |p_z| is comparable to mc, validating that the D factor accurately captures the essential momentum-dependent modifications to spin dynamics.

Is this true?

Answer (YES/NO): YES